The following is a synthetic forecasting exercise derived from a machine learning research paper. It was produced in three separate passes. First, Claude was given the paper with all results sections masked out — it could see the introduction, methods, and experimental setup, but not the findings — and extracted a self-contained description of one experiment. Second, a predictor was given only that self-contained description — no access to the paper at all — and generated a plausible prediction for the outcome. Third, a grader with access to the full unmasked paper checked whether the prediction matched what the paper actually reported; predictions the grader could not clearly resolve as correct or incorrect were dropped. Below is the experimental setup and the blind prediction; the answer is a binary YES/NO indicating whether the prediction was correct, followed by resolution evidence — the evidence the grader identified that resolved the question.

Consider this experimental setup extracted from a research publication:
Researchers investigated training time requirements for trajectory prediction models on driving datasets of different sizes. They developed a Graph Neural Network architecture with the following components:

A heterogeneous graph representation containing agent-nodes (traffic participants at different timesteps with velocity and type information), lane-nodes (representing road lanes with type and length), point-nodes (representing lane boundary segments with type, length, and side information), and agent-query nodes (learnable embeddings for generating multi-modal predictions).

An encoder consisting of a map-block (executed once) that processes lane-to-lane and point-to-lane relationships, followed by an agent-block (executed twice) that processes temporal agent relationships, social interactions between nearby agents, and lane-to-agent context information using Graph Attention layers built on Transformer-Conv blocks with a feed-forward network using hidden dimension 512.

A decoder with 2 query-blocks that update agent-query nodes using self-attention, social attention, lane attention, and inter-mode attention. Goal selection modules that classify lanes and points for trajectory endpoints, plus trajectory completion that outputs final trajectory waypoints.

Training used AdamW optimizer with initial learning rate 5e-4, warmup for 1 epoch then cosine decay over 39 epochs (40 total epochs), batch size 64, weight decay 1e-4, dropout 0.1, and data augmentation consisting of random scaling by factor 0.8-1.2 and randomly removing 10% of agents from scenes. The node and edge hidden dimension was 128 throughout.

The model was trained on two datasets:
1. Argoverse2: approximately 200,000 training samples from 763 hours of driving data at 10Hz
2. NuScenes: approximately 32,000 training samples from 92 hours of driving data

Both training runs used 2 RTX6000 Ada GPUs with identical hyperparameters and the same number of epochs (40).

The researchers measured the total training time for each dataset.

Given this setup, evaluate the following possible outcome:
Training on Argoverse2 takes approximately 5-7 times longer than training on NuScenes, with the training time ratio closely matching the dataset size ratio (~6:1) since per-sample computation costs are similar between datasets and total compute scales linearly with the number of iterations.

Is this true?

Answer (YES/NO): NO